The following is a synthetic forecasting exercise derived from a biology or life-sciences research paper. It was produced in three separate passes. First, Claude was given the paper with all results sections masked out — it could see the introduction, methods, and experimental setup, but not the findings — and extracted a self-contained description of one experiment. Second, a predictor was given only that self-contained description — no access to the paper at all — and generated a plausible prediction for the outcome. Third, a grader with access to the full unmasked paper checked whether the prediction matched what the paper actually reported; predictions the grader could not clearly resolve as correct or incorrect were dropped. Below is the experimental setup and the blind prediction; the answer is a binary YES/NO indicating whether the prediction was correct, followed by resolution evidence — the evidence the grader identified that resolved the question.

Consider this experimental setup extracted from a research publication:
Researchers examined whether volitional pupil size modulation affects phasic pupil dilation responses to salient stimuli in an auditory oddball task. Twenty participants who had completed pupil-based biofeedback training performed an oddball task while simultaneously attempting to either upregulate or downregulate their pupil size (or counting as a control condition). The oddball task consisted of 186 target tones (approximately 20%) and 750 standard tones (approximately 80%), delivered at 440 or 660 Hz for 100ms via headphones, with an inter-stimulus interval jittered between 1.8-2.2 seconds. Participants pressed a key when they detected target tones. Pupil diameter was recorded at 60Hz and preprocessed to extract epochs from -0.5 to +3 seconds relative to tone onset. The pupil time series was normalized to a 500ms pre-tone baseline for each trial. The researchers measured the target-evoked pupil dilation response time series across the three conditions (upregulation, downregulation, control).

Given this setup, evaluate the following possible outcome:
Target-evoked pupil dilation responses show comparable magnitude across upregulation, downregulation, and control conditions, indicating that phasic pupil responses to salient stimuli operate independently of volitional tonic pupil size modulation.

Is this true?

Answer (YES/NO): NO